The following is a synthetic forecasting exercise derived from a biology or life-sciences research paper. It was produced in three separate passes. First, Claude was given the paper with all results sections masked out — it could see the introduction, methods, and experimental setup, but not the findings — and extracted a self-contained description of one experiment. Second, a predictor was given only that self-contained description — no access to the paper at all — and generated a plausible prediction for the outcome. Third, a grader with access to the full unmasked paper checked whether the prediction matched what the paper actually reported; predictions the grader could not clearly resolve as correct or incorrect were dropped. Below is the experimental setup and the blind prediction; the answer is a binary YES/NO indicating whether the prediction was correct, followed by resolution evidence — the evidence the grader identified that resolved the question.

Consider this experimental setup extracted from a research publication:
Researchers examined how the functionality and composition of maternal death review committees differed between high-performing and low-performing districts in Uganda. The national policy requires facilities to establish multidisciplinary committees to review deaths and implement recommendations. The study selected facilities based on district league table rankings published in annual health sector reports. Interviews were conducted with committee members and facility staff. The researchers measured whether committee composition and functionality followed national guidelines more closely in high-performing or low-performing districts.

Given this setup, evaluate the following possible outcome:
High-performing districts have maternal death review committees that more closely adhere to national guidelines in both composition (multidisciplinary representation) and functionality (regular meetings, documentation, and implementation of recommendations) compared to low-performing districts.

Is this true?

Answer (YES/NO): YES